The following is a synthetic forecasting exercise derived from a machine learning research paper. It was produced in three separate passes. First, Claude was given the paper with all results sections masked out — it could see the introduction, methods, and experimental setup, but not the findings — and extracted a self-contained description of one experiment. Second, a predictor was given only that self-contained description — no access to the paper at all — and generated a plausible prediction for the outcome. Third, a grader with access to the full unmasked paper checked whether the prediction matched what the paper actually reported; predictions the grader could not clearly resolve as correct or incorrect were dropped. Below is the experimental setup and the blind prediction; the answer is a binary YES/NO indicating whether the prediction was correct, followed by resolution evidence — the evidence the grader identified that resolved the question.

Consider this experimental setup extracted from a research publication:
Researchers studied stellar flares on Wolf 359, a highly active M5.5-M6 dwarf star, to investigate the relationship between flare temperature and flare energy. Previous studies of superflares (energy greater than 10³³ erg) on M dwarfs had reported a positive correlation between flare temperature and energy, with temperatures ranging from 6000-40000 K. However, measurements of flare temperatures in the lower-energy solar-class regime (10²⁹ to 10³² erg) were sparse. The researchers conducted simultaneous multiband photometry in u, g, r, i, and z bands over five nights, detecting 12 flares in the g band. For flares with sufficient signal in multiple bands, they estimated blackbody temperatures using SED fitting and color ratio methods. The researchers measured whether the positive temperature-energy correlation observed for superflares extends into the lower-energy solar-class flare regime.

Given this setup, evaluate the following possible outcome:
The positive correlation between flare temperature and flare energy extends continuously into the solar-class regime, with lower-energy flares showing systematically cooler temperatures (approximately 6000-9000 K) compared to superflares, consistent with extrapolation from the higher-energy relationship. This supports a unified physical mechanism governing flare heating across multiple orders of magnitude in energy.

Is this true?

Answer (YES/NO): NO